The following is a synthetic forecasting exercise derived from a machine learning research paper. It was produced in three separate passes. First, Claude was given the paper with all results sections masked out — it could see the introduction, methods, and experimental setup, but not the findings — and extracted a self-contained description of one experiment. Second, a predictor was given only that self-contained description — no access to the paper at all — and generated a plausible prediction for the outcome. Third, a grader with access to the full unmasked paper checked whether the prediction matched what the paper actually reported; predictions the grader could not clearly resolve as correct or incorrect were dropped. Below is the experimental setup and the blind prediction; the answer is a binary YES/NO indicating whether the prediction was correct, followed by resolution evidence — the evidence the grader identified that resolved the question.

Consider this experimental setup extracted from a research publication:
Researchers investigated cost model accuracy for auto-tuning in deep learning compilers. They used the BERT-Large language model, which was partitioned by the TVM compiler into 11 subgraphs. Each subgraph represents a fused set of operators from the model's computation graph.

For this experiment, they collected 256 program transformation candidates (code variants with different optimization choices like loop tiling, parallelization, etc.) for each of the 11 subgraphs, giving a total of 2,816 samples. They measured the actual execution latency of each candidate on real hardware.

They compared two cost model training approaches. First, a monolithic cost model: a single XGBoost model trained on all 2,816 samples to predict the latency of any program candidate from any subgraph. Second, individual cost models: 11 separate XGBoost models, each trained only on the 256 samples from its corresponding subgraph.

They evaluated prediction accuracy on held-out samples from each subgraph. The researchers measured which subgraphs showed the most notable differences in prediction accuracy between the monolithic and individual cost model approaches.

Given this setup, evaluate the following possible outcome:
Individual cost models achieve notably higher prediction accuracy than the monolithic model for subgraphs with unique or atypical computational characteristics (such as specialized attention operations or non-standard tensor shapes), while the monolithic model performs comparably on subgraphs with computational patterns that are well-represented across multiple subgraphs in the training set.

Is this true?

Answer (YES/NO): NO